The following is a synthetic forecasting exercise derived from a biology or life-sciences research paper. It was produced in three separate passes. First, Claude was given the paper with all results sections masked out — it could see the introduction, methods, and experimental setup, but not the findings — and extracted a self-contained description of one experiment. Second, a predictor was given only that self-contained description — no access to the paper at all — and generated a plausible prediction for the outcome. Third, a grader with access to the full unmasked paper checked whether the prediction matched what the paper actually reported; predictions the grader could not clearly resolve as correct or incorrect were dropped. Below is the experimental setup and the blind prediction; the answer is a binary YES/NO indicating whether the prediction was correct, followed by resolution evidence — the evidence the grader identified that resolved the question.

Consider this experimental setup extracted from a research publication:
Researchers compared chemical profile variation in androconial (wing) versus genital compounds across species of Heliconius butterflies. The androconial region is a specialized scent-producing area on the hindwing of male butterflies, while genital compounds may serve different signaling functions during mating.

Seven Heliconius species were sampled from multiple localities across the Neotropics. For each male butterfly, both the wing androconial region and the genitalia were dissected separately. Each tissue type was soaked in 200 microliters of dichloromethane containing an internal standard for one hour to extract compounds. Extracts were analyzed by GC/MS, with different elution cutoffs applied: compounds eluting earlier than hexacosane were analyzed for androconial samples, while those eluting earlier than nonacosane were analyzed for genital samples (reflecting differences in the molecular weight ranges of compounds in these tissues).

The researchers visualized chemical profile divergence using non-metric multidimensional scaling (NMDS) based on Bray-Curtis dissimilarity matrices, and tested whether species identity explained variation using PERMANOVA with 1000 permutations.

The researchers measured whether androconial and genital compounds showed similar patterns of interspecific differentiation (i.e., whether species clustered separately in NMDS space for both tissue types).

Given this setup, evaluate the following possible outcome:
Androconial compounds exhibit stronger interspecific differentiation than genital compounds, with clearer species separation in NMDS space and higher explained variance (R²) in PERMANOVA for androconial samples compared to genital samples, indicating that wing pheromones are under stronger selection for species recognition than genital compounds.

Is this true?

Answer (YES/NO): NO